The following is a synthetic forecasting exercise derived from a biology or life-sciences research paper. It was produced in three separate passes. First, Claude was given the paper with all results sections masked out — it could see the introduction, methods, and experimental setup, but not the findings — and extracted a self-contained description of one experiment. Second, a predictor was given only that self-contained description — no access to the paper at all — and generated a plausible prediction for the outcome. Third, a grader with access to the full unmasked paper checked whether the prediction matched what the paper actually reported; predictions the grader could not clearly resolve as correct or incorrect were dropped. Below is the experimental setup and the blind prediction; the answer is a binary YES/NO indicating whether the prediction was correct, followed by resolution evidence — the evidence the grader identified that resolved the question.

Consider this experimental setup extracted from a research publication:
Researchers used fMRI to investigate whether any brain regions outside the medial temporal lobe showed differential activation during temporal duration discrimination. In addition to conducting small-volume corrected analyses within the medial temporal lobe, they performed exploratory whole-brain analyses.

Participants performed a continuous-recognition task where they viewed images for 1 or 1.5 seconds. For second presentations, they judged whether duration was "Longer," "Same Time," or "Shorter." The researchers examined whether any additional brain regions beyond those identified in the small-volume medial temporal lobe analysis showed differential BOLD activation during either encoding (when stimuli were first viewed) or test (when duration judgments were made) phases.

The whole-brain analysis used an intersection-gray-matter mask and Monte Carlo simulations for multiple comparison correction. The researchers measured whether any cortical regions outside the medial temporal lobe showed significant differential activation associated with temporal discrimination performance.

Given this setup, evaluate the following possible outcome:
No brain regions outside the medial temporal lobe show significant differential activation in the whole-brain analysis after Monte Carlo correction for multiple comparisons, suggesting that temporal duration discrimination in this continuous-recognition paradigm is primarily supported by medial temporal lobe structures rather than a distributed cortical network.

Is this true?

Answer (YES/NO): YES